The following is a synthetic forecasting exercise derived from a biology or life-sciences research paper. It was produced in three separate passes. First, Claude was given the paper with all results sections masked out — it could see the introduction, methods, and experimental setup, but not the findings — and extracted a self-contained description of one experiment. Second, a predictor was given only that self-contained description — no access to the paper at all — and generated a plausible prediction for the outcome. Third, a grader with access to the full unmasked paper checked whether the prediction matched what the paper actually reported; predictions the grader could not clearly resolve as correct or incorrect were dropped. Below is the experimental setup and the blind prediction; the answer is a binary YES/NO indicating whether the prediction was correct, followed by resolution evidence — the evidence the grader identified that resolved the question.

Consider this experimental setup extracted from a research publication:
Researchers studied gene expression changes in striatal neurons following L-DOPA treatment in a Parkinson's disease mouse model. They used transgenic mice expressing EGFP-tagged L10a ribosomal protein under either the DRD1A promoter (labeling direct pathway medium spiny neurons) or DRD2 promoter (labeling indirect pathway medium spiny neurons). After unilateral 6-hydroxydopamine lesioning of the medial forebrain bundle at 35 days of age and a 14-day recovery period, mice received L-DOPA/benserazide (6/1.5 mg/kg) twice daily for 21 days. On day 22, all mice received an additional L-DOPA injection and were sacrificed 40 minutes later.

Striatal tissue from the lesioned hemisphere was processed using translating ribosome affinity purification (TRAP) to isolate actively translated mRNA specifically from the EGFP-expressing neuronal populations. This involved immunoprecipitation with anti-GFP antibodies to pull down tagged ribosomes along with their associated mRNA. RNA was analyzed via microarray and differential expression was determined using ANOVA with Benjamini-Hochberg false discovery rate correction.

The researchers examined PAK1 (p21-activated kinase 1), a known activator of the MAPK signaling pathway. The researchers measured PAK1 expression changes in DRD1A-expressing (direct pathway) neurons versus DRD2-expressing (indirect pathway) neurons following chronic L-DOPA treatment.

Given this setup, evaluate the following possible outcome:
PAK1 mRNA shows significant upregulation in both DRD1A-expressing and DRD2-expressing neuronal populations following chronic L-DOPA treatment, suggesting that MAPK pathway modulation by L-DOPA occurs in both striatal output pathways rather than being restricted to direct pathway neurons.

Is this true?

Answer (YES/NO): NO